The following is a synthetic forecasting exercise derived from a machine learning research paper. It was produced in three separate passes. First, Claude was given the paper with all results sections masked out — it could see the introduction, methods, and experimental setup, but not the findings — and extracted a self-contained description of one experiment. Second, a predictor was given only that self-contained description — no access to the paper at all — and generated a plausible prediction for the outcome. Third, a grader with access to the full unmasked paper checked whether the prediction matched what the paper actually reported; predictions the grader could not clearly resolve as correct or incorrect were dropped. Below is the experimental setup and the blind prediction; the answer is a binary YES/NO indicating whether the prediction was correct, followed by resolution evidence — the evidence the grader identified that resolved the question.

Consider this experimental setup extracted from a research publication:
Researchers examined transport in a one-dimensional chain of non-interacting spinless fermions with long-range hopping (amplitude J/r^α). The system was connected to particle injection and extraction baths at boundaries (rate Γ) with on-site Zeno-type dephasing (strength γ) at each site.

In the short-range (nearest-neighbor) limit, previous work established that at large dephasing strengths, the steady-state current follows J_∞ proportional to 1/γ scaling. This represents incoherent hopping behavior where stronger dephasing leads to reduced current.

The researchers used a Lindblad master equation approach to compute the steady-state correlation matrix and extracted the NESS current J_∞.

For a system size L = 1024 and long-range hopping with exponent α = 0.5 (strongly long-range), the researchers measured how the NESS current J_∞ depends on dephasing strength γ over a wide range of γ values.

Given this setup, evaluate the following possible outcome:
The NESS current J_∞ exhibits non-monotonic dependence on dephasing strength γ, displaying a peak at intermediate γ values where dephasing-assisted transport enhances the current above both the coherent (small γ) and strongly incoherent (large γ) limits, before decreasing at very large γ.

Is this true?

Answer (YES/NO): NO